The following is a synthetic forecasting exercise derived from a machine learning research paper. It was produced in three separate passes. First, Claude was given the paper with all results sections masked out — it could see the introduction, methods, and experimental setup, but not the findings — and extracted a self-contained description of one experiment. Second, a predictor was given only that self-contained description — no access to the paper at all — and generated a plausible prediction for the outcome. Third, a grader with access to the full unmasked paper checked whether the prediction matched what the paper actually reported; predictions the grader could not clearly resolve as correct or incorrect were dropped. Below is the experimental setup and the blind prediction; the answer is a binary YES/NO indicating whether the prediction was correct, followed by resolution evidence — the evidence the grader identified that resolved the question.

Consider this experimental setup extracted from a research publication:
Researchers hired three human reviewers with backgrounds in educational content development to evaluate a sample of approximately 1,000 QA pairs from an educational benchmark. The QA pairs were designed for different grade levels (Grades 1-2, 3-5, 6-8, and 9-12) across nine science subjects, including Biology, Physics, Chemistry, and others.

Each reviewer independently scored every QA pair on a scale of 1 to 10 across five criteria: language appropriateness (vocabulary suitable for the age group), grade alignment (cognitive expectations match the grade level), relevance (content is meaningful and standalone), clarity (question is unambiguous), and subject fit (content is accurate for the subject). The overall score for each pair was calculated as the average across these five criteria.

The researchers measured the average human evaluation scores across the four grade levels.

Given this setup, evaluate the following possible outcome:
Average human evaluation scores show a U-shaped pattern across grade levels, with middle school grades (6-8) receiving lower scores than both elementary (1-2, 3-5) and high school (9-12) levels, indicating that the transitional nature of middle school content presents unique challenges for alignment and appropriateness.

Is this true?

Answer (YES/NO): NO